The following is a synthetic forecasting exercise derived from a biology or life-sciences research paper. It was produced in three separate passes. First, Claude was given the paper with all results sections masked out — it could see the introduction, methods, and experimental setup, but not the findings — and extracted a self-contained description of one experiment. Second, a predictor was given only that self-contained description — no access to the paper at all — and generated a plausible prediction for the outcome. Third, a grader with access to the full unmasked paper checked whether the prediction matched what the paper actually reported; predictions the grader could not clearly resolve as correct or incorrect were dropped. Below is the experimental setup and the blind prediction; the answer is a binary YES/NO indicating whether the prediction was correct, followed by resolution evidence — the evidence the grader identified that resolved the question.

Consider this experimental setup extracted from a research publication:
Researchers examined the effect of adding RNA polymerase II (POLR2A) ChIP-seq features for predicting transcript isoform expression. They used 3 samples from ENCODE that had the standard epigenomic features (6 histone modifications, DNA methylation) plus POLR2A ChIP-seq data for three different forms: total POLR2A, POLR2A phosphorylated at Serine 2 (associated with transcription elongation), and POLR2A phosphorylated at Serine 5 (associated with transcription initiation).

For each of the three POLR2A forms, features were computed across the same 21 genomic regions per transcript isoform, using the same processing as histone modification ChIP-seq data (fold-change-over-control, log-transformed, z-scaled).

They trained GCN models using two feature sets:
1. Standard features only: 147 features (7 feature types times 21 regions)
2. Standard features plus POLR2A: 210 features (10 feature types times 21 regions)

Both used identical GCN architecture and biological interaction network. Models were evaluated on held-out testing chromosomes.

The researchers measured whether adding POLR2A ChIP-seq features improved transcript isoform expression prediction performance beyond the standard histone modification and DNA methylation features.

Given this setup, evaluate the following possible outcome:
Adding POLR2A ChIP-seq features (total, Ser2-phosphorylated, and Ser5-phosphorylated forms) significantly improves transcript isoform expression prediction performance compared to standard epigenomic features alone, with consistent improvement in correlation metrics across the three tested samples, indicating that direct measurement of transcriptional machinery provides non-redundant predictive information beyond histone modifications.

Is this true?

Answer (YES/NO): NO